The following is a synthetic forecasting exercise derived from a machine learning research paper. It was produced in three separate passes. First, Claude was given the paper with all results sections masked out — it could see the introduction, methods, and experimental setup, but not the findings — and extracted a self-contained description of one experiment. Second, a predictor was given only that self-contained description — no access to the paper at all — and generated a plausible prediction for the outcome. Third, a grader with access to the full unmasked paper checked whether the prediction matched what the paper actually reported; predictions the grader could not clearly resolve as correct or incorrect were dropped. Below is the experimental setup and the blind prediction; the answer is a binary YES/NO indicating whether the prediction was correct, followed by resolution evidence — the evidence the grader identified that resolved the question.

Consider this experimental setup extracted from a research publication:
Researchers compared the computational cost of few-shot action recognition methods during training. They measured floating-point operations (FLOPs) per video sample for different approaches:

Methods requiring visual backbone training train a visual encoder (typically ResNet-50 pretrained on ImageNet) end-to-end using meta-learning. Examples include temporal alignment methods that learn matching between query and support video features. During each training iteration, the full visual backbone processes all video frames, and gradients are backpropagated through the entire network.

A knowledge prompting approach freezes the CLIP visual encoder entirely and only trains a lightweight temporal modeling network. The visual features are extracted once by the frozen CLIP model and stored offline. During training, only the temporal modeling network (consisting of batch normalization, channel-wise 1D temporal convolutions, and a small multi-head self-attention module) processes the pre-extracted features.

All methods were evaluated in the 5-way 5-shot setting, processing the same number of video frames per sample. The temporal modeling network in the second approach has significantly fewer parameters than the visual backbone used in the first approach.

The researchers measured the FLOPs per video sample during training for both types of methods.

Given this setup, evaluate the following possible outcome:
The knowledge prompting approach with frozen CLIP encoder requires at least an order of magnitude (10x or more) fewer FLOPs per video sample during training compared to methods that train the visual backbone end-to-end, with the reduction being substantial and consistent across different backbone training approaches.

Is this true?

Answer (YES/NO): YES